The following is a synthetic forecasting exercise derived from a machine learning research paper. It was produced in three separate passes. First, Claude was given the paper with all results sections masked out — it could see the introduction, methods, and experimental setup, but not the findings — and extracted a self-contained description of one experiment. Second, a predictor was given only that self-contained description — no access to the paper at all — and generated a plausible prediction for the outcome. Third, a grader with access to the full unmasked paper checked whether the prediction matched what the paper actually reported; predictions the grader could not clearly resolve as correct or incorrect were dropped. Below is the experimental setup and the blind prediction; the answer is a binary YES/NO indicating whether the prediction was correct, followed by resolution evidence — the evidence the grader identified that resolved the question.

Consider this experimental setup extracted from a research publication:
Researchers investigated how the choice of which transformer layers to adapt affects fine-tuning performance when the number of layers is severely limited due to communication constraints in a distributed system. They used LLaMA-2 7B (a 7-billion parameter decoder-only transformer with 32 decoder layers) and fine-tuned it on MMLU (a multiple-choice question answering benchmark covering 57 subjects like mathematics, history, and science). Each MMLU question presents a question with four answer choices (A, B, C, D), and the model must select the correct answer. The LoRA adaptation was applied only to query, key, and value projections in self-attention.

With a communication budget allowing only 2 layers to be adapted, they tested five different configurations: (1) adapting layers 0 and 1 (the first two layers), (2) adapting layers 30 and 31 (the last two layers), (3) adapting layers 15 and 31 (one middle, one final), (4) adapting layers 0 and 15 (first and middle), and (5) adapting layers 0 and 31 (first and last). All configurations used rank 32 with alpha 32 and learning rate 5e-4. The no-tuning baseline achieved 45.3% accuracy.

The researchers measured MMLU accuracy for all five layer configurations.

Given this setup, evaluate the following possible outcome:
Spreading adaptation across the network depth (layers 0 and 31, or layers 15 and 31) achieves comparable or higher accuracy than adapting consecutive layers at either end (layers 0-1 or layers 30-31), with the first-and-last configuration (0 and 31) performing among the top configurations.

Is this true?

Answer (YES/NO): NO